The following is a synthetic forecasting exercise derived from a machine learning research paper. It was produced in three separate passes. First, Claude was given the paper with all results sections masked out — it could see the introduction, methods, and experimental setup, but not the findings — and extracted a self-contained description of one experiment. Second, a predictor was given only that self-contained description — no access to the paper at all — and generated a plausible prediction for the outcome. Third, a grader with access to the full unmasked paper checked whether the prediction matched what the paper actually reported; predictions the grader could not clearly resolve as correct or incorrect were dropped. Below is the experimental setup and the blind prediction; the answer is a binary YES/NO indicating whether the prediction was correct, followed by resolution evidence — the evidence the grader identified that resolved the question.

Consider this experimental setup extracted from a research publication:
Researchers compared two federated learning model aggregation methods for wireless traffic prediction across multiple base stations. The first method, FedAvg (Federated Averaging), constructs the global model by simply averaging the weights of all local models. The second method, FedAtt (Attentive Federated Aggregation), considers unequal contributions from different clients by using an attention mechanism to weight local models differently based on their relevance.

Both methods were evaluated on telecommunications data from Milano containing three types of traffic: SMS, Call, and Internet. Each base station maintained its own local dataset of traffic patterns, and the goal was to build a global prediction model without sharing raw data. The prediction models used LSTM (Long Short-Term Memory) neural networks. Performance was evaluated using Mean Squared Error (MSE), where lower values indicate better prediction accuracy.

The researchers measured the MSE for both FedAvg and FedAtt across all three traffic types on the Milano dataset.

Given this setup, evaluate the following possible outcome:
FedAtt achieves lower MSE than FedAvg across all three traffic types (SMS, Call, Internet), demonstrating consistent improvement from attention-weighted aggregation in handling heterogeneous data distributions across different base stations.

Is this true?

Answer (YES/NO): NO